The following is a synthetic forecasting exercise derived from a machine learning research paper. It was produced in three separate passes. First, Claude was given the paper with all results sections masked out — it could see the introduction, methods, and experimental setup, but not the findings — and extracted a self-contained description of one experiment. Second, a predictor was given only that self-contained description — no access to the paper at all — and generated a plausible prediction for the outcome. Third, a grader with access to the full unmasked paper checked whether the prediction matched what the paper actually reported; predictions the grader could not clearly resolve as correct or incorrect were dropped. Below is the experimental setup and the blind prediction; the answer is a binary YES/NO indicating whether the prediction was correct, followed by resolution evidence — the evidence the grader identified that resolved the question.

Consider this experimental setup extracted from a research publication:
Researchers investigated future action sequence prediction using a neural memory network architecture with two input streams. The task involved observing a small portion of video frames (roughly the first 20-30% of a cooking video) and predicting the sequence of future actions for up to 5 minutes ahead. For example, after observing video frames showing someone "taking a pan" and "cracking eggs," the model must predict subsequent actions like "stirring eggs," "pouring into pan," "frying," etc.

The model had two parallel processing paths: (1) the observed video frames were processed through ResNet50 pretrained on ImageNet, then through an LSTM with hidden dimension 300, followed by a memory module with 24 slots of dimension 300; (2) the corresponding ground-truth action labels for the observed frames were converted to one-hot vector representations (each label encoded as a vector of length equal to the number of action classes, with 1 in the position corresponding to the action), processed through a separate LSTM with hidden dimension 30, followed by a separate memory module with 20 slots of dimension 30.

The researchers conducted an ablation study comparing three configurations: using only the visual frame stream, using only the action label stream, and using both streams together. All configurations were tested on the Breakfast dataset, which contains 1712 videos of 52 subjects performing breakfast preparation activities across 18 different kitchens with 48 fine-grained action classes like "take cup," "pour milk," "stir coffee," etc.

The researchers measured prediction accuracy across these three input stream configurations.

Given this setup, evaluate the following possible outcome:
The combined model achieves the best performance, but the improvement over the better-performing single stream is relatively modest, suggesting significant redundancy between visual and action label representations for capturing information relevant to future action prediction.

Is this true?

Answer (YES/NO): NO